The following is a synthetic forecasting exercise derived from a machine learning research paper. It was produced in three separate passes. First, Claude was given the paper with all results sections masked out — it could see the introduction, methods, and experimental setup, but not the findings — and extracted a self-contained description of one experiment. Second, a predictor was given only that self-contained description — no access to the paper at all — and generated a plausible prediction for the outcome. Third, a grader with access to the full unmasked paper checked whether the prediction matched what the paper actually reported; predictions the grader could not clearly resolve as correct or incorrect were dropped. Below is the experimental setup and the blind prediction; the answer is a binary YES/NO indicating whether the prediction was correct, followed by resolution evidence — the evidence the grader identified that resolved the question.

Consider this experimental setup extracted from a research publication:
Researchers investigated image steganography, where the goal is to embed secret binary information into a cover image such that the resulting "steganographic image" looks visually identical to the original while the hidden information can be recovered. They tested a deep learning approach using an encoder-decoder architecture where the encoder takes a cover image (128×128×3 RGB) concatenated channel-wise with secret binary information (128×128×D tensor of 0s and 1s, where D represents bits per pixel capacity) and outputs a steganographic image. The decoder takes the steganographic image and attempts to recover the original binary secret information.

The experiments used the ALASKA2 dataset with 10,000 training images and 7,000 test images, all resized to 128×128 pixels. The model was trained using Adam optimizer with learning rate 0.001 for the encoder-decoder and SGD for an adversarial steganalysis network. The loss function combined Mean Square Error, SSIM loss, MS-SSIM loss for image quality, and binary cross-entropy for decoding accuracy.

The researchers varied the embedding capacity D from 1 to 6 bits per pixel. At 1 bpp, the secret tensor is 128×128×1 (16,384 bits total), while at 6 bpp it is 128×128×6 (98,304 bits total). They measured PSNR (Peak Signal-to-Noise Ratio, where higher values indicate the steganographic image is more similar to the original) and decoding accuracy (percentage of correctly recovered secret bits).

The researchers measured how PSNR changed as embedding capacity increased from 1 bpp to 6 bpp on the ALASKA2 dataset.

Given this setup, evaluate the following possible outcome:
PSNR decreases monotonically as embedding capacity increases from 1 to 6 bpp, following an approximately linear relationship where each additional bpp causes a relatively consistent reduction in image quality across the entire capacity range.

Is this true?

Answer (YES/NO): NO